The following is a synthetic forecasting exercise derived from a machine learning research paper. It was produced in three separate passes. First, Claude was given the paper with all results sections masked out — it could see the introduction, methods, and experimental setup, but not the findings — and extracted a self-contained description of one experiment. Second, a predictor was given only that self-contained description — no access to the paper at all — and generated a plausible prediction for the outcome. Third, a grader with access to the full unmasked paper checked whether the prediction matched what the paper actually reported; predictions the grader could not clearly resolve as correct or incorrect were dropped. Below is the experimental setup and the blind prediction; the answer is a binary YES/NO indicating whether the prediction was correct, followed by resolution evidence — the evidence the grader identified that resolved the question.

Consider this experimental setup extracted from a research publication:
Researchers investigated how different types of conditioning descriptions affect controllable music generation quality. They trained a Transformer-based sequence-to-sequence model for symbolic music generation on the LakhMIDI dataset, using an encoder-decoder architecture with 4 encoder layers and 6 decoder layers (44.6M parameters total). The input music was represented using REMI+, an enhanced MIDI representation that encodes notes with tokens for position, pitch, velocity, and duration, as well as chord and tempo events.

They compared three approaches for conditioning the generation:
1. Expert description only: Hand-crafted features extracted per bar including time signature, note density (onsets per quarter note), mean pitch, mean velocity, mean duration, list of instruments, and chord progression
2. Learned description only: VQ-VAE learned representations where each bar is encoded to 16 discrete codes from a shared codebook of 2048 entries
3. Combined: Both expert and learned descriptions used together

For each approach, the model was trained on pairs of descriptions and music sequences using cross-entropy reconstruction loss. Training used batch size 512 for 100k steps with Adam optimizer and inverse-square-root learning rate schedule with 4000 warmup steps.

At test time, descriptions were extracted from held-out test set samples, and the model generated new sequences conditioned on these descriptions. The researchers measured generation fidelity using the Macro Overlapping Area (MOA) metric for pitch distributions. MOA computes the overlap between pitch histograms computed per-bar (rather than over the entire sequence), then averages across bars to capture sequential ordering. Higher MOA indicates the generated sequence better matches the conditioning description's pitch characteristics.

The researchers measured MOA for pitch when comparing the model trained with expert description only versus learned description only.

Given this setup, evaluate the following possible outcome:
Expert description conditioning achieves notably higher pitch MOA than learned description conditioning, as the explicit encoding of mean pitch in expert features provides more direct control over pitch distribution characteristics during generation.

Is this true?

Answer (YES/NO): YES